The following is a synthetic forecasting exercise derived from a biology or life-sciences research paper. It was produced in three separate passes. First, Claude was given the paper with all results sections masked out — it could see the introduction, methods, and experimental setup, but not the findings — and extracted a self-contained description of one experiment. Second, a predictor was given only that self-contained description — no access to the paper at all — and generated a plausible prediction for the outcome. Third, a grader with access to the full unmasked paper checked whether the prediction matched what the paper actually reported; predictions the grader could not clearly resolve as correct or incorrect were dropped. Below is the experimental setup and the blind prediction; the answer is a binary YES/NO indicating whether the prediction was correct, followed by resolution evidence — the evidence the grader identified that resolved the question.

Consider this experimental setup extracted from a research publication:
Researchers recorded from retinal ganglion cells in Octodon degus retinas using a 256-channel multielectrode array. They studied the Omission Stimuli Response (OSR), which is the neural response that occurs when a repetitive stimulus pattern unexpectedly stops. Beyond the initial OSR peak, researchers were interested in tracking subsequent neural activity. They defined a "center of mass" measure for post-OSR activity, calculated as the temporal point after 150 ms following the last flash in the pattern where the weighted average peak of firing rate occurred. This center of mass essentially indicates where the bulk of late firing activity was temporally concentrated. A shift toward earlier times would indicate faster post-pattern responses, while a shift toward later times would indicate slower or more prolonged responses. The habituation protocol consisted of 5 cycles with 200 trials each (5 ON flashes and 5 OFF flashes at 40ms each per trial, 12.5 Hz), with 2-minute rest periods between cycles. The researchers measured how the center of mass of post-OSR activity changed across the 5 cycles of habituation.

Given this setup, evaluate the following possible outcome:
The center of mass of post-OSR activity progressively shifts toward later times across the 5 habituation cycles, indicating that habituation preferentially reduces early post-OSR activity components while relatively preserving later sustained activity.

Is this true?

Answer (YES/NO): NO